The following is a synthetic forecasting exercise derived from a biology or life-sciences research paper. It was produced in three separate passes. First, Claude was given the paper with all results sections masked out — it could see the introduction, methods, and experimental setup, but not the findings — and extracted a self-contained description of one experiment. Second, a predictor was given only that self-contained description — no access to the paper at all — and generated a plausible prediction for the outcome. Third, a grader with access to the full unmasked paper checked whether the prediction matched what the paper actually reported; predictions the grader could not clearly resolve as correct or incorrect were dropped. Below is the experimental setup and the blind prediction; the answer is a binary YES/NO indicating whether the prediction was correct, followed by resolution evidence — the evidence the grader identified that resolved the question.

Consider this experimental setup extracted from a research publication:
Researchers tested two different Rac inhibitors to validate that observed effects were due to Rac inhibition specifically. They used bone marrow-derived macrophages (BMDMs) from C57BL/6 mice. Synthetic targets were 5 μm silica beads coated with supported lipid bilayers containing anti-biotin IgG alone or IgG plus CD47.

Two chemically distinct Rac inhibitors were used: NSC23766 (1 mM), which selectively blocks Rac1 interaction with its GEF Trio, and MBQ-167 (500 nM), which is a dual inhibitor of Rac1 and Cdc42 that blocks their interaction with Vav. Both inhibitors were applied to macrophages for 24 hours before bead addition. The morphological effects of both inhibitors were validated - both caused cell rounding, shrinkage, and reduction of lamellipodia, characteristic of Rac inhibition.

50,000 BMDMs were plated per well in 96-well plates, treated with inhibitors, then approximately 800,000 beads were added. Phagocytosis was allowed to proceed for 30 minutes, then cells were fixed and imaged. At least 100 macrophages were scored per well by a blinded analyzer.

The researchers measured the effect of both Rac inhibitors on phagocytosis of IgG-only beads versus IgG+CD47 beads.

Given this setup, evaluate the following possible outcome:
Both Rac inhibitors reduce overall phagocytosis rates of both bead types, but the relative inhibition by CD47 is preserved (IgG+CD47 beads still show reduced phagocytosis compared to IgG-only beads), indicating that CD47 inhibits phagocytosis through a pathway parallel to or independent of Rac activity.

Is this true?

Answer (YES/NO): NO